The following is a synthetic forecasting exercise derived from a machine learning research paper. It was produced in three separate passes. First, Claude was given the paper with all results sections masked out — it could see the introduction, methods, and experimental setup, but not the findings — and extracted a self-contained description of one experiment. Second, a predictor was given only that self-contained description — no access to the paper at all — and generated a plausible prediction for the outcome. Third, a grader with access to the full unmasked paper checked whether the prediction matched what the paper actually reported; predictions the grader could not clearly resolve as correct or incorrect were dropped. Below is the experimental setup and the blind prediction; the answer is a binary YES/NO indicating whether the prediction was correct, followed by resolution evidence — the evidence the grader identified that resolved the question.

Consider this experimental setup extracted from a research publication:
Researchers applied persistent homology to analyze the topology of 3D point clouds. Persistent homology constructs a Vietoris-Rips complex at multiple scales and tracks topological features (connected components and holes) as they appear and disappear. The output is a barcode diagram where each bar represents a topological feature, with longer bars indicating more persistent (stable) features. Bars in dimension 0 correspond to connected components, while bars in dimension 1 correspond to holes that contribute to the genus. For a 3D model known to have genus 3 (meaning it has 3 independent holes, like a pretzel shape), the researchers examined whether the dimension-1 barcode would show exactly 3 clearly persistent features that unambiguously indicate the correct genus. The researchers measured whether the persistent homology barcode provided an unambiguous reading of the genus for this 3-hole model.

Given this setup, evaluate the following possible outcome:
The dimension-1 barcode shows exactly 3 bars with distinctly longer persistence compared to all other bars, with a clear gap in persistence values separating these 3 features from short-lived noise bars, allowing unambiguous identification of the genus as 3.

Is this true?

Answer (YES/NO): NO